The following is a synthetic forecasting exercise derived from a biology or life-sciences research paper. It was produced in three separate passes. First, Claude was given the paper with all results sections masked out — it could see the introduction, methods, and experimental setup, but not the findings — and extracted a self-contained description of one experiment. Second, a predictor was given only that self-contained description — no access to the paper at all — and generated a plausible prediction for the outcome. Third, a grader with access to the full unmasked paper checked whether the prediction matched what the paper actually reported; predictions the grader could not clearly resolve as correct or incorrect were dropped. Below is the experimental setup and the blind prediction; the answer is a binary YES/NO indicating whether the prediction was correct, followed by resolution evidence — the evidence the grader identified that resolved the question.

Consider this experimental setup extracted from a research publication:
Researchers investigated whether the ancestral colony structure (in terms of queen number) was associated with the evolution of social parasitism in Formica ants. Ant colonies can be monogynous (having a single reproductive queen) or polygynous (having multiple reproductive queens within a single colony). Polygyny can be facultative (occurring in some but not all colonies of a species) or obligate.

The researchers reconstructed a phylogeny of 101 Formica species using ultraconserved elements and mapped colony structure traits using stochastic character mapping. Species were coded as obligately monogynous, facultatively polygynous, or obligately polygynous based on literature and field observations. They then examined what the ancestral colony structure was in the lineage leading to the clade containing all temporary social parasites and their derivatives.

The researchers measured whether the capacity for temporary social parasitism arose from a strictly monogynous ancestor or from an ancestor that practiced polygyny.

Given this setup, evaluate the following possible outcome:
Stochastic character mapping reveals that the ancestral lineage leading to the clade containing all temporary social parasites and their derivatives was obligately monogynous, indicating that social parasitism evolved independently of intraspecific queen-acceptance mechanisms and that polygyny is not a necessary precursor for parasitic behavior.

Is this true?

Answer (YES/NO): NO